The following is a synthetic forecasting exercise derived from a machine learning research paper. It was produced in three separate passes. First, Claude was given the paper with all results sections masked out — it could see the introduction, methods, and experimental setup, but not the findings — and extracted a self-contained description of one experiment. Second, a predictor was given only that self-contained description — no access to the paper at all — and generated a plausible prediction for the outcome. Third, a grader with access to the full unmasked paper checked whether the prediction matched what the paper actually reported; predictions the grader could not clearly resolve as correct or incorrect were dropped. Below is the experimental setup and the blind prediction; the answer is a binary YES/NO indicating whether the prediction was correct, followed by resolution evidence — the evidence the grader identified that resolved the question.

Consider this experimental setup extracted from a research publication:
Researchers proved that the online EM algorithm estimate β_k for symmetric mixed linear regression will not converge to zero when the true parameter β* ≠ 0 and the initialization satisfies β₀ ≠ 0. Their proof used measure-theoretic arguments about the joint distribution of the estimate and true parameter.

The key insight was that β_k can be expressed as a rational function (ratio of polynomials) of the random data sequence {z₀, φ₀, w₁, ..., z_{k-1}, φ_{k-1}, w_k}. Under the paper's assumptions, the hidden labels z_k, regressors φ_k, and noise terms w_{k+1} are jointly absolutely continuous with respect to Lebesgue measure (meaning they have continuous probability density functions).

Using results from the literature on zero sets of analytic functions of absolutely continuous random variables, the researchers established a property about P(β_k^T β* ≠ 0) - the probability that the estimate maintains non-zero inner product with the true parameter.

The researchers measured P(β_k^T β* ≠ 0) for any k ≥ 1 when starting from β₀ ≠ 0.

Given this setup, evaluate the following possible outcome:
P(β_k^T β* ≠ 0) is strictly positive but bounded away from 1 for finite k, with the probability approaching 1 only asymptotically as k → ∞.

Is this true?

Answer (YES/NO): NO